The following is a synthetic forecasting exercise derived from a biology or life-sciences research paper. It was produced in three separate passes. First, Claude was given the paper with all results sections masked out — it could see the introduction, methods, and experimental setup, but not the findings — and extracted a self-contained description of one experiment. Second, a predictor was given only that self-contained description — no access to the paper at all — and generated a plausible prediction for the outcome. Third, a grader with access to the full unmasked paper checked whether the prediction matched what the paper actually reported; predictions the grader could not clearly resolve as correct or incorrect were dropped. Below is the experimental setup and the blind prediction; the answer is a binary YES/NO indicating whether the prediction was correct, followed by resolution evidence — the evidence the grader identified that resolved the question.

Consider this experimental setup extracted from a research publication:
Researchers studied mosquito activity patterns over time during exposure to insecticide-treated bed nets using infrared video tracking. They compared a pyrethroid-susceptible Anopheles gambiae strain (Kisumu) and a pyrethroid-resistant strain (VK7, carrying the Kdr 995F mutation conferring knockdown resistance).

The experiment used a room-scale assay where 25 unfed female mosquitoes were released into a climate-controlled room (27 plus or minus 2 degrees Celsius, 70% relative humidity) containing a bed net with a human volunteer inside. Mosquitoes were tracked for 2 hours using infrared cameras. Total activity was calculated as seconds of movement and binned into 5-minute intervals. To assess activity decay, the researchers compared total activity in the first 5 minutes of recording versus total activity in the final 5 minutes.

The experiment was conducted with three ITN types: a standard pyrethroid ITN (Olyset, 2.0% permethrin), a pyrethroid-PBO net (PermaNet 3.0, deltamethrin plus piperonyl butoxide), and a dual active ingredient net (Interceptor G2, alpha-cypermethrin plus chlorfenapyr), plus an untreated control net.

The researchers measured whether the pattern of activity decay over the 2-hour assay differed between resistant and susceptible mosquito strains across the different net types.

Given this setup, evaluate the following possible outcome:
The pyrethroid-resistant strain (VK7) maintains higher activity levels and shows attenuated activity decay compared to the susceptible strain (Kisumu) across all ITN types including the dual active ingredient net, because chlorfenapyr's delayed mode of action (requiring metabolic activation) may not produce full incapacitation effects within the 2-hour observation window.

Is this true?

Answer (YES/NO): YES